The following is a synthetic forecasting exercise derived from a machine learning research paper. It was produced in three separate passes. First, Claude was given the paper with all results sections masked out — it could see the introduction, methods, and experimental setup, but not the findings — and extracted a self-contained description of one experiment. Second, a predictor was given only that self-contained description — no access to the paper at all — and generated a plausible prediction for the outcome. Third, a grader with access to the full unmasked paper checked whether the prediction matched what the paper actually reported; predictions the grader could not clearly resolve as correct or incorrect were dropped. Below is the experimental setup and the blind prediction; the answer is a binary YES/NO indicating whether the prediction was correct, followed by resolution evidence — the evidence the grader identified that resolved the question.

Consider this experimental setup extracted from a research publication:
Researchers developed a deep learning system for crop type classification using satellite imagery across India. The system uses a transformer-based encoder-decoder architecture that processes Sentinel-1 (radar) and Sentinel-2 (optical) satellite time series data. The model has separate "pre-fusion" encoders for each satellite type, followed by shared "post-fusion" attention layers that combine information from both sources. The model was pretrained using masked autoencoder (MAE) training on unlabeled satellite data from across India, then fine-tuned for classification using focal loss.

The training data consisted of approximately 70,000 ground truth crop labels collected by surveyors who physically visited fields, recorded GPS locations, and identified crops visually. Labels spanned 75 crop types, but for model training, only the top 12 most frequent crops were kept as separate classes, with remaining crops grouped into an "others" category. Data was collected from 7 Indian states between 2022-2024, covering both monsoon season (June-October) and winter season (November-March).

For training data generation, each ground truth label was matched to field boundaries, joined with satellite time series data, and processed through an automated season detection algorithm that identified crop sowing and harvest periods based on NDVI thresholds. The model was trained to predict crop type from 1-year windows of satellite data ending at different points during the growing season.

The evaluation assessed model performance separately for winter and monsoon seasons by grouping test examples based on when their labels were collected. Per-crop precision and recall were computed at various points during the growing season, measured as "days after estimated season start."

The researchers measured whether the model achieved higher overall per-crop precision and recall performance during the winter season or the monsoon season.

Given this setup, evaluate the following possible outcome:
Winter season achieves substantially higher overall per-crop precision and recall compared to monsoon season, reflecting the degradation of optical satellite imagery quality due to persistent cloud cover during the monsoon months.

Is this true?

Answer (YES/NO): YES